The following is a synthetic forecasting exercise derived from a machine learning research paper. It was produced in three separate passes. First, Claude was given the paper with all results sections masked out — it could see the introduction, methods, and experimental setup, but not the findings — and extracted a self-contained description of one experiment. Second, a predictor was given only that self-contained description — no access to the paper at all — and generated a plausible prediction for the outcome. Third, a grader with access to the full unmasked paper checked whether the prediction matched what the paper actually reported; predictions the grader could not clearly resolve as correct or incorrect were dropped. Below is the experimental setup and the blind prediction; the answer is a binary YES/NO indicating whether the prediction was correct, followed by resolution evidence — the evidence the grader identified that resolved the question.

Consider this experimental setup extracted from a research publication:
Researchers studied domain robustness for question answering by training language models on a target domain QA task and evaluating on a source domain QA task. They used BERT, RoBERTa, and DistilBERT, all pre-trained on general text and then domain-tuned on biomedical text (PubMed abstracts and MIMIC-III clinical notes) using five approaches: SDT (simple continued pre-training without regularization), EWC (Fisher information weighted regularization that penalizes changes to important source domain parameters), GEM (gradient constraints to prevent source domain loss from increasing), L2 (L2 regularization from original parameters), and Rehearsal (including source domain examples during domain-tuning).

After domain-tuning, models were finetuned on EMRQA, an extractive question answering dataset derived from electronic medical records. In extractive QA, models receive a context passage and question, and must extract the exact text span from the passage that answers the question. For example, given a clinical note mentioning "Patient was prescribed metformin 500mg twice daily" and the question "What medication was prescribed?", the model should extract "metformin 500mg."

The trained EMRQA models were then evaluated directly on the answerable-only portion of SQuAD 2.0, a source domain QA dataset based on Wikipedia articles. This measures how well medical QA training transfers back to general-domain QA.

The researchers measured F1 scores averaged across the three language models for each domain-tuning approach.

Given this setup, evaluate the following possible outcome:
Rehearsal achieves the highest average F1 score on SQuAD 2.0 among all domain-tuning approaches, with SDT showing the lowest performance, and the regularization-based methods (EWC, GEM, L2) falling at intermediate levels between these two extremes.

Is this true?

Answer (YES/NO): NO